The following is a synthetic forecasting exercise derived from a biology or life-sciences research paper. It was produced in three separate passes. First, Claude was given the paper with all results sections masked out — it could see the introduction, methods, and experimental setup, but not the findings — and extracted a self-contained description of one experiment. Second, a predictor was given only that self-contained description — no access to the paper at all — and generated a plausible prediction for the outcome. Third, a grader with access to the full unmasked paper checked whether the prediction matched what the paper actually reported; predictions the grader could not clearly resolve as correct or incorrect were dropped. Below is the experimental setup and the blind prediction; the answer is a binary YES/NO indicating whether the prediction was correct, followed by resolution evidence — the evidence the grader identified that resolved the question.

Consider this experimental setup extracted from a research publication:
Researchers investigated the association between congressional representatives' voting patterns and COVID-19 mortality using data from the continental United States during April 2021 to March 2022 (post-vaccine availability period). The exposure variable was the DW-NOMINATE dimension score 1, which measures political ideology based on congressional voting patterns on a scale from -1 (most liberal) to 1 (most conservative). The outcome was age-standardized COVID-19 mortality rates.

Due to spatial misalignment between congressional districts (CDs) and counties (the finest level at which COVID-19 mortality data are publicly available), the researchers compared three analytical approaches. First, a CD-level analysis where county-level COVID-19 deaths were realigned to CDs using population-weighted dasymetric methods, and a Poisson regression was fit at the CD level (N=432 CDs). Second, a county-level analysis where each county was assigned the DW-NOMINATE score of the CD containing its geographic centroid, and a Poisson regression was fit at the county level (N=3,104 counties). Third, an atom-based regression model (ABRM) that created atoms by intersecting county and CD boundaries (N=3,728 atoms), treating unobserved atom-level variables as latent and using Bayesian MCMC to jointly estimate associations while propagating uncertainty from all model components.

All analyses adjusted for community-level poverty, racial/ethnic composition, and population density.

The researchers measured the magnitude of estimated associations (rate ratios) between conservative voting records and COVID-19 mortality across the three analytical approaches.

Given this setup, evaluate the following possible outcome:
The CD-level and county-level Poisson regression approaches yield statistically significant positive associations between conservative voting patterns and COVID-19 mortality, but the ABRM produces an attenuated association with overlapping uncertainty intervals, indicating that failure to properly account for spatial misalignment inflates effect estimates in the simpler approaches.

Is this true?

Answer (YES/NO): NO